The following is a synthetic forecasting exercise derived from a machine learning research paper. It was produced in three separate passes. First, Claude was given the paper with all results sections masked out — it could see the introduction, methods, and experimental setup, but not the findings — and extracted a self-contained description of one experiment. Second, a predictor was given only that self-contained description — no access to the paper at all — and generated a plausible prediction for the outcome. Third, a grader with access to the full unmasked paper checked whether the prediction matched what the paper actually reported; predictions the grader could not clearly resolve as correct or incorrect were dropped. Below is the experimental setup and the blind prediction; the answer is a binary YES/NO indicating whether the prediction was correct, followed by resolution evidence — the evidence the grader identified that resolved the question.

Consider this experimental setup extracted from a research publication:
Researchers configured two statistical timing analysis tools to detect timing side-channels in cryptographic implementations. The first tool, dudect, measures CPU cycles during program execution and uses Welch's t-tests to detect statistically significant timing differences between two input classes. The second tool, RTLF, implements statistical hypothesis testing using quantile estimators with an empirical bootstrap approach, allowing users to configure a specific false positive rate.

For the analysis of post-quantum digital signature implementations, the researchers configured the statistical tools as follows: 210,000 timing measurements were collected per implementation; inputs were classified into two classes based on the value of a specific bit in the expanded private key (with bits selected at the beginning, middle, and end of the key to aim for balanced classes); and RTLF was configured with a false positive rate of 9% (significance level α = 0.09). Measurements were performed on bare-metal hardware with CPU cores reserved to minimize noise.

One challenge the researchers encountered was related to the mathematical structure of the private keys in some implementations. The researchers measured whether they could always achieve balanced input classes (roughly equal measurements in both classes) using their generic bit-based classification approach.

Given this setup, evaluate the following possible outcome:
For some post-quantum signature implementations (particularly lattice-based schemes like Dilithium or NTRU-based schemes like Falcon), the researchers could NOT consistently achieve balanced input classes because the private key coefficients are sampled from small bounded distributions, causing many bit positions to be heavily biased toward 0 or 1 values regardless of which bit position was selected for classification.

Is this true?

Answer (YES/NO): NO